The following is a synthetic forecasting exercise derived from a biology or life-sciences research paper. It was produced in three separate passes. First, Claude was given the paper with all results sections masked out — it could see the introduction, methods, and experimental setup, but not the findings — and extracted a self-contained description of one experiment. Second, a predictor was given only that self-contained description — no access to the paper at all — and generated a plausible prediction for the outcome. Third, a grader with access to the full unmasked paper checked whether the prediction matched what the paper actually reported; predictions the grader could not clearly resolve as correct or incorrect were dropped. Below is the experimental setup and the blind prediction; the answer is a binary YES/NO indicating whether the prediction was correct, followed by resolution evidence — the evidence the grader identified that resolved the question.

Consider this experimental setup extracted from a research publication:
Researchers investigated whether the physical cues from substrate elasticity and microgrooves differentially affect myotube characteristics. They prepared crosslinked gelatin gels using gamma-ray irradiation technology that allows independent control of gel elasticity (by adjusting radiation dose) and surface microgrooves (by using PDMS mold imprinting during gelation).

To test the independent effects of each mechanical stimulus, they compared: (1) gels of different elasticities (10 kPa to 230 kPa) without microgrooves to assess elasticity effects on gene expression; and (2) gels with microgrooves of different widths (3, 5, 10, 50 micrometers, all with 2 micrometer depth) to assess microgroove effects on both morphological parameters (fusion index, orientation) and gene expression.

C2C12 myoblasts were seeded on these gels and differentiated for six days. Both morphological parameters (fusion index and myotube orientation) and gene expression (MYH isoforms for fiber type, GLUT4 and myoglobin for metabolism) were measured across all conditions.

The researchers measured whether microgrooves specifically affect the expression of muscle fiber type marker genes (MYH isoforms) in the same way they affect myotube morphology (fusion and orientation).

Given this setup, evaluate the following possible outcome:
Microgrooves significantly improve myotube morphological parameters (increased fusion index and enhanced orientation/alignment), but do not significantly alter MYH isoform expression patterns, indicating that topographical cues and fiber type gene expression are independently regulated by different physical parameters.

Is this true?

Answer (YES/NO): NO